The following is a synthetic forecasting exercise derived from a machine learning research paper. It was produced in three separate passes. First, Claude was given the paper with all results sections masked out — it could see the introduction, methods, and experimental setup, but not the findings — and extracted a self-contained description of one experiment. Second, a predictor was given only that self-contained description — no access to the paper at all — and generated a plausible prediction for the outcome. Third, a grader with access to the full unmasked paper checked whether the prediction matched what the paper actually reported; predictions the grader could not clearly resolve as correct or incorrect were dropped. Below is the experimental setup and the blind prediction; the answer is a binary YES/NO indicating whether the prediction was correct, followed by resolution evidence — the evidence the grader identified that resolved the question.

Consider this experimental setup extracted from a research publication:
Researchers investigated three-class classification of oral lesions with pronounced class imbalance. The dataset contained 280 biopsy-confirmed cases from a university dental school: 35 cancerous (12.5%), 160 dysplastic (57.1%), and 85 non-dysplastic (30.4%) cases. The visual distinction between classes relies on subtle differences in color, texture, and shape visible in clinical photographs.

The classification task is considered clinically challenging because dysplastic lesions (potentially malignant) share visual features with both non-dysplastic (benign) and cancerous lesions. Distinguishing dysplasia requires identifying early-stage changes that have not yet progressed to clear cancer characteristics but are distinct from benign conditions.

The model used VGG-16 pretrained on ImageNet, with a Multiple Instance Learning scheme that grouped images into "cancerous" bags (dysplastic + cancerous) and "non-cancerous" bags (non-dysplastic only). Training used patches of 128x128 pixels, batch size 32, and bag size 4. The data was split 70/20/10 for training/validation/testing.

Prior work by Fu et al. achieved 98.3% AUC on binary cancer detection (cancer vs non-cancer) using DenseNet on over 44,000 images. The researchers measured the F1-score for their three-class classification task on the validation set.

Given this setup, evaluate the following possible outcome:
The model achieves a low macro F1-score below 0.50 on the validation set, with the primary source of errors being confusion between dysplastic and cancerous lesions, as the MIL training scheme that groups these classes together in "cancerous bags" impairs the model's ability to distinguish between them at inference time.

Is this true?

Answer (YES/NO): NO